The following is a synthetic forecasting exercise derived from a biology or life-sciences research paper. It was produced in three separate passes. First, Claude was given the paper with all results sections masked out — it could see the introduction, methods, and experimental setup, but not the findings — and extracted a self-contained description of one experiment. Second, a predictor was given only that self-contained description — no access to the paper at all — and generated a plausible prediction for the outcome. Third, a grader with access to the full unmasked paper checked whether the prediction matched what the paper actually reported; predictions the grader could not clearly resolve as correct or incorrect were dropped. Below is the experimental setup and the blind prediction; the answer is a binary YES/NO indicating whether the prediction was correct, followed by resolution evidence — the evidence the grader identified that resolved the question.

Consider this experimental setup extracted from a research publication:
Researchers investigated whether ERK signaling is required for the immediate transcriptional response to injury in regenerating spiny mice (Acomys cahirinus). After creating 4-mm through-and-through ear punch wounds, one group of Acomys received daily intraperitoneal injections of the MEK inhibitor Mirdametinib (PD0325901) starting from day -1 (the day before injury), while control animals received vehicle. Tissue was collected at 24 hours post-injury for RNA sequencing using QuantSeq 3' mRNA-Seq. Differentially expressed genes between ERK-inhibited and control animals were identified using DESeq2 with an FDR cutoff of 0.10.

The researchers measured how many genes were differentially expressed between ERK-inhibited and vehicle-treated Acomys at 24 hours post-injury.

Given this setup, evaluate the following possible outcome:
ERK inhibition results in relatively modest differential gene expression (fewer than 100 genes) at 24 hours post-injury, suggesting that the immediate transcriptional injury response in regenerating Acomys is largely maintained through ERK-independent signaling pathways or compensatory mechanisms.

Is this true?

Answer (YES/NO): NO